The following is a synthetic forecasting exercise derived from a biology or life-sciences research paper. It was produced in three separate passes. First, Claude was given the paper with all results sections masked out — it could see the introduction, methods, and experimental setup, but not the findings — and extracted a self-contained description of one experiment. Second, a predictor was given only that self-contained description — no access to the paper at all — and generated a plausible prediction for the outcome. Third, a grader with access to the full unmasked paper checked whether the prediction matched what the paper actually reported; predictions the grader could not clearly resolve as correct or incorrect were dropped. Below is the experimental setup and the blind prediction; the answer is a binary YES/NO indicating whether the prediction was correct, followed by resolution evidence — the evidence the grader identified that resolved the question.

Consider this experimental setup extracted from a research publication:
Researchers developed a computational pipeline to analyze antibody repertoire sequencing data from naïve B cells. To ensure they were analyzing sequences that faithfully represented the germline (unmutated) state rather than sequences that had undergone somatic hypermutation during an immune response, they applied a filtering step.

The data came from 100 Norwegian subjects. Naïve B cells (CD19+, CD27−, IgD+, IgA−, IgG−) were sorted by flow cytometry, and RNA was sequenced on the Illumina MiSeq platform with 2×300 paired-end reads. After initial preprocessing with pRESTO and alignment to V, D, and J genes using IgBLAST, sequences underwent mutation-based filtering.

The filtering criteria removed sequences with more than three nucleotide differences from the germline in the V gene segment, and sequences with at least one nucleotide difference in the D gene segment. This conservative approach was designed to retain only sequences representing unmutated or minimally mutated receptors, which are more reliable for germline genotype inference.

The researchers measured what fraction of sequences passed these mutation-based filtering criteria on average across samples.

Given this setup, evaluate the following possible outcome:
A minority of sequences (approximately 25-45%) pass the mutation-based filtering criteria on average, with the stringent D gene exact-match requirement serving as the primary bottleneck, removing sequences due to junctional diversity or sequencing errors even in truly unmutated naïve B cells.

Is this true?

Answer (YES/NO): NO